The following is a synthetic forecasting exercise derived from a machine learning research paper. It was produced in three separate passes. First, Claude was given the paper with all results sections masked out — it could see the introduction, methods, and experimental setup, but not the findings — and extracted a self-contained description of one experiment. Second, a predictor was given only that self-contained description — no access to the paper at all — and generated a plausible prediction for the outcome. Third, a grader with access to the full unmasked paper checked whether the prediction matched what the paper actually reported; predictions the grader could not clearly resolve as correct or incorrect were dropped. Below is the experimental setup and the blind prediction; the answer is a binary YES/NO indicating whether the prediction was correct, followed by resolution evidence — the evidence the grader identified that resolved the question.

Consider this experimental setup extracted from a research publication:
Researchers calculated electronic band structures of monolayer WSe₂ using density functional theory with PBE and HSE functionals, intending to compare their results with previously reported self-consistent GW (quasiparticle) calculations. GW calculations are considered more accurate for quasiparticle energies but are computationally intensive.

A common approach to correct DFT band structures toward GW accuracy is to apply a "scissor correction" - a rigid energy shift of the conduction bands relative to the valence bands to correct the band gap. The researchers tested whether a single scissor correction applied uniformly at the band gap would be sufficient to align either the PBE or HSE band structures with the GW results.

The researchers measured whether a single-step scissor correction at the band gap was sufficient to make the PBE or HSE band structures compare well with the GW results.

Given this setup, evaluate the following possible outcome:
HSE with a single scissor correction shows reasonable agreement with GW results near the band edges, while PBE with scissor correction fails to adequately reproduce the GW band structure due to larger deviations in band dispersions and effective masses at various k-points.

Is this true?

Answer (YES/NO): NO